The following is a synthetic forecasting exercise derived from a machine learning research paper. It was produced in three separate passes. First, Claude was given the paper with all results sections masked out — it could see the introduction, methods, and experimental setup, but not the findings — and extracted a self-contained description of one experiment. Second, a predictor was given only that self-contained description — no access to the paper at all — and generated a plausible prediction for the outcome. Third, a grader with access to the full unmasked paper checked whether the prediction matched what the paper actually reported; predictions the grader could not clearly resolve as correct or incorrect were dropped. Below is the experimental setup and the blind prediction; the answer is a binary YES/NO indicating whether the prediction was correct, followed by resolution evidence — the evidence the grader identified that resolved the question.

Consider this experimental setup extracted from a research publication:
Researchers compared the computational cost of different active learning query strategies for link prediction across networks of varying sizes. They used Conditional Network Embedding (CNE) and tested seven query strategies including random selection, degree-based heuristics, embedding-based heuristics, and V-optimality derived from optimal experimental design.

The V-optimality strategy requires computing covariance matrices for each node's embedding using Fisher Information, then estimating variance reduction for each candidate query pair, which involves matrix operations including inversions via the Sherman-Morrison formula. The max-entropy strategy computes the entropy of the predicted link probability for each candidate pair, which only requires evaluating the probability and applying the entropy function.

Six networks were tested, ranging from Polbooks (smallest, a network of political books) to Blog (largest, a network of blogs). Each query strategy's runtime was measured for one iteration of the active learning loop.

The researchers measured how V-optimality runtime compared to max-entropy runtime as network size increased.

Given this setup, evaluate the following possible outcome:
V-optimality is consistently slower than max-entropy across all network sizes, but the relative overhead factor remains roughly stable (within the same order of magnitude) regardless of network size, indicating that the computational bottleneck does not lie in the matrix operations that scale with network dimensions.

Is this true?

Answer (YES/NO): NO